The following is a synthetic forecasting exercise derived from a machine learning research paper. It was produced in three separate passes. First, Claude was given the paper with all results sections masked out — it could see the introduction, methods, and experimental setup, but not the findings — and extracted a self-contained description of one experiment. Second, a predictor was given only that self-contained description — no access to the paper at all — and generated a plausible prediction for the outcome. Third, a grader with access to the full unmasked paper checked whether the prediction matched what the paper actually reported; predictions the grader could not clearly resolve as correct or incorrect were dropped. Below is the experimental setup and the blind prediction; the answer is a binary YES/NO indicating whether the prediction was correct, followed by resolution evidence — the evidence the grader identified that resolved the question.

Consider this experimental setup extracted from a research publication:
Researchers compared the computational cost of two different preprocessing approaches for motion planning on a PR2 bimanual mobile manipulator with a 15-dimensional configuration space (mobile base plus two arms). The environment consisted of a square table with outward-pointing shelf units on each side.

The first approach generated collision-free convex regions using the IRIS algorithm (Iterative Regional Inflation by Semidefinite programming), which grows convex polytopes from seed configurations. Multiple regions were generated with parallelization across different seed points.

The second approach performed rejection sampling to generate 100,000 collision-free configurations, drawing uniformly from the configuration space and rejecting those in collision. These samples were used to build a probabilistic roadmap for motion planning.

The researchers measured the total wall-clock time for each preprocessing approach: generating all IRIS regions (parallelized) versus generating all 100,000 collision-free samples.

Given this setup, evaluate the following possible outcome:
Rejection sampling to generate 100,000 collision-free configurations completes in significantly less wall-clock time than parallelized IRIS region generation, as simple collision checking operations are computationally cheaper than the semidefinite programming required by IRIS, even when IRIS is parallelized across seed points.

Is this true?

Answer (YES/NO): NO